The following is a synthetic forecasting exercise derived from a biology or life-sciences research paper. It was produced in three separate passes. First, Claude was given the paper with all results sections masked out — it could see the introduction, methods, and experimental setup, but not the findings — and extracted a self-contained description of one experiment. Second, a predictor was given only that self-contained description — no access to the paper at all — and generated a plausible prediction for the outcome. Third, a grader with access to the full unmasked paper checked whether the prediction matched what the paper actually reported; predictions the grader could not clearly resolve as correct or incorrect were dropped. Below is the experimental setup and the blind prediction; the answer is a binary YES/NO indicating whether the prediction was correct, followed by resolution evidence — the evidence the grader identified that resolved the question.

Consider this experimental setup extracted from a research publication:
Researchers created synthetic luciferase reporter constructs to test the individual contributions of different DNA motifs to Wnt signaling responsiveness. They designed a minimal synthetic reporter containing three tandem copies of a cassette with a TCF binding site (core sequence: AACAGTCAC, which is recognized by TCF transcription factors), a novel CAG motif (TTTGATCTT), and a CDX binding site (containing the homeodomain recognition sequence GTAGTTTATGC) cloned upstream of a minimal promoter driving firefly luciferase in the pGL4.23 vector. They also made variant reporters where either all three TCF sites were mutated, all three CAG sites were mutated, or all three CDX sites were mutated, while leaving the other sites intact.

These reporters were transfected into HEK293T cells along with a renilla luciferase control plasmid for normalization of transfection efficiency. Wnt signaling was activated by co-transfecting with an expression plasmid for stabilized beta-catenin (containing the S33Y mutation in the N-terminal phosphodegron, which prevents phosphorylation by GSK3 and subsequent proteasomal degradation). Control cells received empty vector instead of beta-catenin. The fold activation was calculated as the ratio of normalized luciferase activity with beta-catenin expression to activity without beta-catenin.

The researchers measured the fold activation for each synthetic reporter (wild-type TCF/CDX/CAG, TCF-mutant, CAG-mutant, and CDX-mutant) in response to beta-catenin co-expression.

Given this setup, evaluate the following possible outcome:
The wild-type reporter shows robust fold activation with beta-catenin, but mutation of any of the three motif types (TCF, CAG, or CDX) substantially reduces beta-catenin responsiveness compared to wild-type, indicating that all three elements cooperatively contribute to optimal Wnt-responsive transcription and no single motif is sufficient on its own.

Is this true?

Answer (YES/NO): NO